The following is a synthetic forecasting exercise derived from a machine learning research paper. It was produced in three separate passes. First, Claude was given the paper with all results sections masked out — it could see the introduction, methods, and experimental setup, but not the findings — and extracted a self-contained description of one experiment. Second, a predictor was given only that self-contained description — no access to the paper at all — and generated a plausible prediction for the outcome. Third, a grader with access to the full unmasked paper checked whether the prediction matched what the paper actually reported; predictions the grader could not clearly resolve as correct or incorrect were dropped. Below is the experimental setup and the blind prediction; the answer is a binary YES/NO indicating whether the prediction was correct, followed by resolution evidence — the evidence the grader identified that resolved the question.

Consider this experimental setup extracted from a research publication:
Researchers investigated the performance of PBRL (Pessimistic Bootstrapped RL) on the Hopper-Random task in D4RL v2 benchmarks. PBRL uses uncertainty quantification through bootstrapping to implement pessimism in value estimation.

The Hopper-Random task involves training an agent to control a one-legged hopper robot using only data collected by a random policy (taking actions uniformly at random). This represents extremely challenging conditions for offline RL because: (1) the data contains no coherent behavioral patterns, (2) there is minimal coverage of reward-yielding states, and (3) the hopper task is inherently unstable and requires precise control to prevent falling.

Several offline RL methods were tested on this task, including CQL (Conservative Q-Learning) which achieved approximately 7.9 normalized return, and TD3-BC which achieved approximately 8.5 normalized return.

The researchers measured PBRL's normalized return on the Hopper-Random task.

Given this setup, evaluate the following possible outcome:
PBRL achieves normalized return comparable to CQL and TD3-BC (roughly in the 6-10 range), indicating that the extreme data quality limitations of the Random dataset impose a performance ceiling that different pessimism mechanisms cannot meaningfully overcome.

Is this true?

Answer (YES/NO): NO